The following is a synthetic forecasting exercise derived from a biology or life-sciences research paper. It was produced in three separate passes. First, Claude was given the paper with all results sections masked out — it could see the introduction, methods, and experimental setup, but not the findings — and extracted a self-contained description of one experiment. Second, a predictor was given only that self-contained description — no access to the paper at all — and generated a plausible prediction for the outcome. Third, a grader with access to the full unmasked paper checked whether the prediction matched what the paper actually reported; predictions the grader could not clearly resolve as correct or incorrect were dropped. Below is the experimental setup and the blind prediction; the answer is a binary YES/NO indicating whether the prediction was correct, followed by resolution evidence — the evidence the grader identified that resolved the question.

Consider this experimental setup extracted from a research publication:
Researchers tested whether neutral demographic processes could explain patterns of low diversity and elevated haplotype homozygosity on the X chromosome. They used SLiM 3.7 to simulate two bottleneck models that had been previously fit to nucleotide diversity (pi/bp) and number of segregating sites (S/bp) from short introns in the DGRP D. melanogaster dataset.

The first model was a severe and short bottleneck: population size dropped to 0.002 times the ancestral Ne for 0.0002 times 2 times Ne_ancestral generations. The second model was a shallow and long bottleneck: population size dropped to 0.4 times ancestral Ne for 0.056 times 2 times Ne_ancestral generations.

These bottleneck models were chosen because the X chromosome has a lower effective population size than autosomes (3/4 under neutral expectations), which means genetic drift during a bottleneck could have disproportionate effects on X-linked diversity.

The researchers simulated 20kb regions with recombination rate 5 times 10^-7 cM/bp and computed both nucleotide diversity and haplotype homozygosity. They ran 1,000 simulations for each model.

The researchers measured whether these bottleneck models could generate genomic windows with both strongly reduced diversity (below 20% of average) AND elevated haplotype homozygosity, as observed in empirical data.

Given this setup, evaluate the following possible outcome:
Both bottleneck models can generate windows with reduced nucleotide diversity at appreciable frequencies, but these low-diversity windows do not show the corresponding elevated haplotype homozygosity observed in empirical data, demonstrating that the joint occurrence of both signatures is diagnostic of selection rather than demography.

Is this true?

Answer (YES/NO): NO